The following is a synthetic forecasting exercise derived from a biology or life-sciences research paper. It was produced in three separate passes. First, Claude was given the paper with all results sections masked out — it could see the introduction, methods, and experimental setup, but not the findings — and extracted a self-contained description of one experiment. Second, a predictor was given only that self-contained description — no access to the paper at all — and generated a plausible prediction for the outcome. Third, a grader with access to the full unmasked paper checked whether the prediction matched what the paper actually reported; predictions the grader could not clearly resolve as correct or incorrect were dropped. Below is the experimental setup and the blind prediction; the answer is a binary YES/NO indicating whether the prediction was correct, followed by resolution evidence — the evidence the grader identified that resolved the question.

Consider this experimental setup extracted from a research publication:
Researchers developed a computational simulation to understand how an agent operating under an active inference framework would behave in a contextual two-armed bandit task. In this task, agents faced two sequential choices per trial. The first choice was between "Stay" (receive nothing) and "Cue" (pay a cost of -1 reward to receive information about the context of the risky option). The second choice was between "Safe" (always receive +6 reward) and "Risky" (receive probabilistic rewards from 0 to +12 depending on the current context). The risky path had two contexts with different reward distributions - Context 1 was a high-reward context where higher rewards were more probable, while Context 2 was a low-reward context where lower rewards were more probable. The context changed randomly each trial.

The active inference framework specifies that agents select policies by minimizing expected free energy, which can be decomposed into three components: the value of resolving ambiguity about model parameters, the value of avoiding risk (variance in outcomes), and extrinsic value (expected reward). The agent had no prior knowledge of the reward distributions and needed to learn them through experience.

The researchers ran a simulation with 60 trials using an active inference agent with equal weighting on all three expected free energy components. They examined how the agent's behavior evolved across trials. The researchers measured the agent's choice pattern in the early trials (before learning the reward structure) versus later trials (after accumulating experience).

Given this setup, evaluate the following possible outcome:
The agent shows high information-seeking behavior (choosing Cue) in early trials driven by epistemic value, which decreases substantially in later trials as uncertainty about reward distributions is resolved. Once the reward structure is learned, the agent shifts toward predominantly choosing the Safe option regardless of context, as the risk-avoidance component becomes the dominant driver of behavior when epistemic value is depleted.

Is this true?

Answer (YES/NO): NO